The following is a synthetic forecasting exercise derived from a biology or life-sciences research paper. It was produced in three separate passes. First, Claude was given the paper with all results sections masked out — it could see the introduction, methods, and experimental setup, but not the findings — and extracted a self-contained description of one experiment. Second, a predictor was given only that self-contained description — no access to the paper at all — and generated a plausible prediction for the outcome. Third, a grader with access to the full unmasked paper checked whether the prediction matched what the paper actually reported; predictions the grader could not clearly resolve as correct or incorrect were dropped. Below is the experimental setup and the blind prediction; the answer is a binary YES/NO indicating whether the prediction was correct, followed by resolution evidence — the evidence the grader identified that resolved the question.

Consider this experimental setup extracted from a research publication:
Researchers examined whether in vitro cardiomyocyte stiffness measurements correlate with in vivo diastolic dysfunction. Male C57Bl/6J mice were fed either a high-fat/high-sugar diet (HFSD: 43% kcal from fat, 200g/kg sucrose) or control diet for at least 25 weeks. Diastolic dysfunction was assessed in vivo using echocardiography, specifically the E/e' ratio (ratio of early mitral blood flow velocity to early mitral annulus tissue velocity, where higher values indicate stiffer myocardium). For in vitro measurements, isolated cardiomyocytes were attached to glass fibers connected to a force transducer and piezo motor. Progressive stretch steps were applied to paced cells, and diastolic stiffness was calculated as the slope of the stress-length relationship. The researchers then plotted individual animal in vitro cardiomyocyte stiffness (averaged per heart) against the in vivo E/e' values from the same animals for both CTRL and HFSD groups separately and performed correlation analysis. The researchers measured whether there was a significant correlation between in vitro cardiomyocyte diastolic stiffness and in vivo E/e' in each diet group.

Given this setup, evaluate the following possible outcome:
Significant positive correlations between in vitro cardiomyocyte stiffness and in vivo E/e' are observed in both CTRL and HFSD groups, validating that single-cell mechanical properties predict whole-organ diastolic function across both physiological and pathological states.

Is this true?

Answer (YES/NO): NO